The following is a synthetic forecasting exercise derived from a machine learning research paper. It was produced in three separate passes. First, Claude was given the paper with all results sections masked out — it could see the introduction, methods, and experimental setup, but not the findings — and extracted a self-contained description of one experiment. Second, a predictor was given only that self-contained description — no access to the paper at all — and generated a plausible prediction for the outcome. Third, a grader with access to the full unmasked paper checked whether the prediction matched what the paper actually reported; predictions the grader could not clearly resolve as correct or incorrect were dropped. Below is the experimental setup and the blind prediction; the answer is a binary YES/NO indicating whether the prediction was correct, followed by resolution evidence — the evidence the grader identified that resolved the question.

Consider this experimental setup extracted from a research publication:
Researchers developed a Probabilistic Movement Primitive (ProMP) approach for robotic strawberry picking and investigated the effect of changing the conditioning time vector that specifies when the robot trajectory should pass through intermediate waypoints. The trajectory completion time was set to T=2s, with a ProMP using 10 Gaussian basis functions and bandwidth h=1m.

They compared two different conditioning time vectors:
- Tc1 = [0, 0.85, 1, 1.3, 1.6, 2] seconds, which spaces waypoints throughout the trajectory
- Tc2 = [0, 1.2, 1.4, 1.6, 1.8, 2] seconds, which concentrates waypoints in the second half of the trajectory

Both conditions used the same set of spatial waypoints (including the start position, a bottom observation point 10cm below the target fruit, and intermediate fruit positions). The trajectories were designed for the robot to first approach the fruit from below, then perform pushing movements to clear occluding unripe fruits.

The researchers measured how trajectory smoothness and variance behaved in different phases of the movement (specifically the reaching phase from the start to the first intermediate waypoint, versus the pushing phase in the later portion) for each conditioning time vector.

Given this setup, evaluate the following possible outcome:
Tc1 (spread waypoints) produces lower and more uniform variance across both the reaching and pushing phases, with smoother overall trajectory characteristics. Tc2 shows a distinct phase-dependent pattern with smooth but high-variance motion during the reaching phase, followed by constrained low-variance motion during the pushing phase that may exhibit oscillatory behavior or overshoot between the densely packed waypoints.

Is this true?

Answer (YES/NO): NO